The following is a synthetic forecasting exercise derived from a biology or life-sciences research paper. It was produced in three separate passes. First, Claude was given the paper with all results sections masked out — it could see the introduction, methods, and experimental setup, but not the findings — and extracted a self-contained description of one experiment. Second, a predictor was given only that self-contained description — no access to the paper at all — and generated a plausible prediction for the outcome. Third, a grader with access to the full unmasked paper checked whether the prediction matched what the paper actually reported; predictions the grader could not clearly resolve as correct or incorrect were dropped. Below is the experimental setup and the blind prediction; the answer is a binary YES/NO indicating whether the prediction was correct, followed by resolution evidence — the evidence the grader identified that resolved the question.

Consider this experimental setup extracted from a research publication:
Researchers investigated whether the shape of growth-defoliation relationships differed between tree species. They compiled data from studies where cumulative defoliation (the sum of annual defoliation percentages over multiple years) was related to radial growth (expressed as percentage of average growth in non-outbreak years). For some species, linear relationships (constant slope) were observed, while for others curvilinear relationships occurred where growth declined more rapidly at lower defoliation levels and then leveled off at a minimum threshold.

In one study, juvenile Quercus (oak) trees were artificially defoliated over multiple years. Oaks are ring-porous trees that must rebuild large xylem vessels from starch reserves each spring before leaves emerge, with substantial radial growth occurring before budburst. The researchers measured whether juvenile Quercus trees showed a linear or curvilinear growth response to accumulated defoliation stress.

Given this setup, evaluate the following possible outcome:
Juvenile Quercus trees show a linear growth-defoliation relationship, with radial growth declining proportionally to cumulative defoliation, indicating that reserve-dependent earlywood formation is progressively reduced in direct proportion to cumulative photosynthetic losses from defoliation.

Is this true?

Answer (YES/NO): NO